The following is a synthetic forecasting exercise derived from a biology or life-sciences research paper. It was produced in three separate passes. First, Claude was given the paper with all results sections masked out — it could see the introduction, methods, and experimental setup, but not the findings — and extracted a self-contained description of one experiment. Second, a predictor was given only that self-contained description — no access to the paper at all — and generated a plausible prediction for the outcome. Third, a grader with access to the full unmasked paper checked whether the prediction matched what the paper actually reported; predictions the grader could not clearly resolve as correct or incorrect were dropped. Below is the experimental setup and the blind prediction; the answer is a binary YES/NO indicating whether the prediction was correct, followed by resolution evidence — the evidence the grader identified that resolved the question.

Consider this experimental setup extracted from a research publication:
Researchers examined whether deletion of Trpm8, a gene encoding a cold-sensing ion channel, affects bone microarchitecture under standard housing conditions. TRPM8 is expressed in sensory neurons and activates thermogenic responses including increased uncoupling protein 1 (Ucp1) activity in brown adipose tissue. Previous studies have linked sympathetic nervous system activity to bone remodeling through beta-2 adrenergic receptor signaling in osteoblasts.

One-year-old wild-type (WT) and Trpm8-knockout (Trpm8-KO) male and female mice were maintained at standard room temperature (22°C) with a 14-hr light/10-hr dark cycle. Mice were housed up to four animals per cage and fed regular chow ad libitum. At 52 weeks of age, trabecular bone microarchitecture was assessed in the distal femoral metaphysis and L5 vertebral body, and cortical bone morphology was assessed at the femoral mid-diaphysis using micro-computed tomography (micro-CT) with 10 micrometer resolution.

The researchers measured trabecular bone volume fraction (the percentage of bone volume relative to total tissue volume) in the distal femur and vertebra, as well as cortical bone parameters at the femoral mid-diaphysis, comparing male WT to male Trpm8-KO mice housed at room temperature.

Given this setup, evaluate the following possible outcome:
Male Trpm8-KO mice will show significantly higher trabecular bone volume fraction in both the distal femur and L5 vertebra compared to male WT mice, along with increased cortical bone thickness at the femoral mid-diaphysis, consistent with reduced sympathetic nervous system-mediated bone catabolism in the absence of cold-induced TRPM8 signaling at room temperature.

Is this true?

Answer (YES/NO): NO